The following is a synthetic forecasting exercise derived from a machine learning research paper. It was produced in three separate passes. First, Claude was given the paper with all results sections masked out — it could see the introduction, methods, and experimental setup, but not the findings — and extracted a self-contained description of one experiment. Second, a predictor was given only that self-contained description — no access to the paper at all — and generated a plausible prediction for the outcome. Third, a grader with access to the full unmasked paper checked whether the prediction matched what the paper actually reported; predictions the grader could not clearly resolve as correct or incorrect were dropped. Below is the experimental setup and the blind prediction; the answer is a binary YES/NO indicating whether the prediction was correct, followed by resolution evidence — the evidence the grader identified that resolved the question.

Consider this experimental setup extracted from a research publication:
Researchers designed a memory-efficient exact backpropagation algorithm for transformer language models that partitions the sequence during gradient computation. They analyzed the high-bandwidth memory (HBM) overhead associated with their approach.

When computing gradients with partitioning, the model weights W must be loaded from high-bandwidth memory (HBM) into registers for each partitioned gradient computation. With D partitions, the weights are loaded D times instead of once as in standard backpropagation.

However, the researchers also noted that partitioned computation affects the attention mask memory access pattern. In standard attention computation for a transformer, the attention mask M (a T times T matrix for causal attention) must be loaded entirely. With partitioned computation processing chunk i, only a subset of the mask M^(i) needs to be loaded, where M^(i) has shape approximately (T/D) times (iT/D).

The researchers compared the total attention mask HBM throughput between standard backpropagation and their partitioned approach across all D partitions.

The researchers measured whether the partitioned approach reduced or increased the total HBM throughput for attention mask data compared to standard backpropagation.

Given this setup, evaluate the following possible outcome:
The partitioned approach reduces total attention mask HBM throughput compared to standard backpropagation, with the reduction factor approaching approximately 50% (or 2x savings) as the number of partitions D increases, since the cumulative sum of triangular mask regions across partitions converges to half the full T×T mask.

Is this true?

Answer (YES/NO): YES